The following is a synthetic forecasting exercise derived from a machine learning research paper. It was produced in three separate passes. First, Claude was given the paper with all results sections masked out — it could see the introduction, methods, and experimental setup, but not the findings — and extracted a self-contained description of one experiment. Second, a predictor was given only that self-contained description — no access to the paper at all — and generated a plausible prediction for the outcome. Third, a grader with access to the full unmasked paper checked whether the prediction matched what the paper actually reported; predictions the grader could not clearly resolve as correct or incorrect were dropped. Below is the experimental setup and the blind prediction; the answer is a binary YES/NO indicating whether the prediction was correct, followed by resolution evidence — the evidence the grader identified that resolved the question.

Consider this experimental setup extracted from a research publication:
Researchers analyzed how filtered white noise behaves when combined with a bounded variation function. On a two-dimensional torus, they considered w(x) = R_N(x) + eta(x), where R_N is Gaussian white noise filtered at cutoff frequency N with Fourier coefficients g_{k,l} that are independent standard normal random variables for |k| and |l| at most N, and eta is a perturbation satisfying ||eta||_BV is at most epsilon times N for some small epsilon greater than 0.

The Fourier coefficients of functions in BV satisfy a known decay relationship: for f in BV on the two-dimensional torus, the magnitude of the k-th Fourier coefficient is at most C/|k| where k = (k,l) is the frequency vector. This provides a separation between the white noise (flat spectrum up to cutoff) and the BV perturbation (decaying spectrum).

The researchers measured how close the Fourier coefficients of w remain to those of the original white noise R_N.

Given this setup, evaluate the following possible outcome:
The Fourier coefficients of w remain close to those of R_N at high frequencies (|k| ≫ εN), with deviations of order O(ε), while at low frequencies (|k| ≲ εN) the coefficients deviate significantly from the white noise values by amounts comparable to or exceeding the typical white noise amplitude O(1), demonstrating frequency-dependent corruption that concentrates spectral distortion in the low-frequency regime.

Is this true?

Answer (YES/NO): NO